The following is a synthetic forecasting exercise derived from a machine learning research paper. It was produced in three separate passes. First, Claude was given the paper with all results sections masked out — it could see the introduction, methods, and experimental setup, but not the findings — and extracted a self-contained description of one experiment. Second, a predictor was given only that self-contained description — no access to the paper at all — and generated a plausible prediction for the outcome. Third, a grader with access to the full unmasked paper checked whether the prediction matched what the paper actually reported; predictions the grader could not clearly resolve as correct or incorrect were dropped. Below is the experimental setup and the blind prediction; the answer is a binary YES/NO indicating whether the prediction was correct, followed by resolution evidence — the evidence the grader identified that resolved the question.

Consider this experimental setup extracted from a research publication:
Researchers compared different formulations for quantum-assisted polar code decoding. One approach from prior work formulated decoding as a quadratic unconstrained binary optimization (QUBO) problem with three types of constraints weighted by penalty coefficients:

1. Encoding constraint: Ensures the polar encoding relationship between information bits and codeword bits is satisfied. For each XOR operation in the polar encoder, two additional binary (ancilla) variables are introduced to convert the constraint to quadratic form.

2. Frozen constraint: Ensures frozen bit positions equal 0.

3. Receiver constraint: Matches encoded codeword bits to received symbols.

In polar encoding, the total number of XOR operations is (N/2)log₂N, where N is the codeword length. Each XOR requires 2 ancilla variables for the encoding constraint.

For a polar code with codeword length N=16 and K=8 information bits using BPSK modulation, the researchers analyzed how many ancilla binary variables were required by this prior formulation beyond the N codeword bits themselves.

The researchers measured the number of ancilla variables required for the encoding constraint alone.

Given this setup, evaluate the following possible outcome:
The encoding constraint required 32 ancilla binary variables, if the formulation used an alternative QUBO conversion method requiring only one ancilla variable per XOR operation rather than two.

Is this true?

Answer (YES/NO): NO